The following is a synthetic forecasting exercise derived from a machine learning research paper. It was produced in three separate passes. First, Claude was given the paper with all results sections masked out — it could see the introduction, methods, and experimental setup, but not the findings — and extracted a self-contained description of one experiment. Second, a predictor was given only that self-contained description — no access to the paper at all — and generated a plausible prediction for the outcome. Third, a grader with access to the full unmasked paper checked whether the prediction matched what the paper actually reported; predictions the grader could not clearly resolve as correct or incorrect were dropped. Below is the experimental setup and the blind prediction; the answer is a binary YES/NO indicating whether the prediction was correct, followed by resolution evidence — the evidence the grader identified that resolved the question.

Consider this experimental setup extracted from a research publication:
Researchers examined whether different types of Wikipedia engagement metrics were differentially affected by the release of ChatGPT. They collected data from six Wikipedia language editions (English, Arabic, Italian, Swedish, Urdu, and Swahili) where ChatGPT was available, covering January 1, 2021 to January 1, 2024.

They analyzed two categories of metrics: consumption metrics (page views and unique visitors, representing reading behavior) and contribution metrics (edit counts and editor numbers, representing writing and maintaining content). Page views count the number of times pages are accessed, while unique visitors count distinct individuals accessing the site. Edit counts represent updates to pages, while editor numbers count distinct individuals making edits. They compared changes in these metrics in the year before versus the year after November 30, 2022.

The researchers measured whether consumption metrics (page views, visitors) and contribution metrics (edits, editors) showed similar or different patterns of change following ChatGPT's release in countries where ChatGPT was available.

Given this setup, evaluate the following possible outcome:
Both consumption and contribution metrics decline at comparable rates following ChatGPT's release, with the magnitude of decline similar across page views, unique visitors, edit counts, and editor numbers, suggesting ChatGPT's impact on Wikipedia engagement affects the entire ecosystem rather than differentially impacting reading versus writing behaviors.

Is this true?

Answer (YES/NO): NO